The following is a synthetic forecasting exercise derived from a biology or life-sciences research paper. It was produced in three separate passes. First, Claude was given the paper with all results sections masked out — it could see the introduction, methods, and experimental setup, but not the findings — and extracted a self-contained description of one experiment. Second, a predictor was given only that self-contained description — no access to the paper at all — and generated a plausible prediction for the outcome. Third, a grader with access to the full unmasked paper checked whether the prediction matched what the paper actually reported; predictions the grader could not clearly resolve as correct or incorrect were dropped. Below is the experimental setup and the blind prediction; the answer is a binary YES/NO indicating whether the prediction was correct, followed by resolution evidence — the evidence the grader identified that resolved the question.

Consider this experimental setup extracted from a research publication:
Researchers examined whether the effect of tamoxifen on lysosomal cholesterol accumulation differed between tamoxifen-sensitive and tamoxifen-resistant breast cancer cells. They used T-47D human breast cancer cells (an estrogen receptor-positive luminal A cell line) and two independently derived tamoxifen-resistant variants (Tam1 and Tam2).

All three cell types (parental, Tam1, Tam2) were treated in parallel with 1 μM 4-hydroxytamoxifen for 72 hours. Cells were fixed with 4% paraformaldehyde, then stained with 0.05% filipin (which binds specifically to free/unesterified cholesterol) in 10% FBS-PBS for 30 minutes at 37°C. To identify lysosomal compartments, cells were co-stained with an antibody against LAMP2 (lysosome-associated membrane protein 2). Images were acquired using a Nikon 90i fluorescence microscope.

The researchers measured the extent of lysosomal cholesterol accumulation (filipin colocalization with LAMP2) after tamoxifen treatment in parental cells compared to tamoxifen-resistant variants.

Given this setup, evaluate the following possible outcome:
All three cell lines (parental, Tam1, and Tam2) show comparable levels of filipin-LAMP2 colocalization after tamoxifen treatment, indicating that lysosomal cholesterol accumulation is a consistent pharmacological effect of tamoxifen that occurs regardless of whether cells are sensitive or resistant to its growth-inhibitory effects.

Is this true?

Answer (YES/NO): NO